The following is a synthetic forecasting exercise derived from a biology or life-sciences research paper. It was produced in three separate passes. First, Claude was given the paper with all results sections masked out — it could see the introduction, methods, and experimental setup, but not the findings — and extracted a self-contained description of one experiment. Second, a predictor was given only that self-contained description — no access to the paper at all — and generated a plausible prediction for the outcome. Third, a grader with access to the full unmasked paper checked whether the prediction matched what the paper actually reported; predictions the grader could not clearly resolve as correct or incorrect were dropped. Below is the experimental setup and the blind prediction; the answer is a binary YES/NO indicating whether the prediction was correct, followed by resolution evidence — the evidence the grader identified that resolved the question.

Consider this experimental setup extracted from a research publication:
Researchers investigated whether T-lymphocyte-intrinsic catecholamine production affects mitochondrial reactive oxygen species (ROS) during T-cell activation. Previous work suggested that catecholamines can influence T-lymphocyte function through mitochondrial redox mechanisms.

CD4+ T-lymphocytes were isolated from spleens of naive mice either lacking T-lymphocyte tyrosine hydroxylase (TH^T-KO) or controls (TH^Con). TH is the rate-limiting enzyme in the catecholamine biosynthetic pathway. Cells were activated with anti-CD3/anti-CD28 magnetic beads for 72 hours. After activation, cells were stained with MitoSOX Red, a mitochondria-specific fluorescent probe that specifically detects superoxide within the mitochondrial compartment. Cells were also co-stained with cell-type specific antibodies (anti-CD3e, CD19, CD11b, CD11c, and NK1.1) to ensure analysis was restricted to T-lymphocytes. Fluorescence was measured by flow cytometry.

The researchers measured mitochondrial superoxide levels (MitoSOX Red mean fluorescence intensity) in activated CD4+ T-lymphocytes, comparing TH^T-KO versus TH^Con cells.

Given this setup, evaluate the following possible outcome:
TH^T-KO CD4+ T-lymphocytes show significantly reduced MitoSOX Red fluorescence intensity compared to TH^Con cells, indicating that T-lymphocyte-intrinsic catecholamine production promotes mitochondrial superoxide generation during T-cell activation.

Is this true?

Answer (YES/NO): NO